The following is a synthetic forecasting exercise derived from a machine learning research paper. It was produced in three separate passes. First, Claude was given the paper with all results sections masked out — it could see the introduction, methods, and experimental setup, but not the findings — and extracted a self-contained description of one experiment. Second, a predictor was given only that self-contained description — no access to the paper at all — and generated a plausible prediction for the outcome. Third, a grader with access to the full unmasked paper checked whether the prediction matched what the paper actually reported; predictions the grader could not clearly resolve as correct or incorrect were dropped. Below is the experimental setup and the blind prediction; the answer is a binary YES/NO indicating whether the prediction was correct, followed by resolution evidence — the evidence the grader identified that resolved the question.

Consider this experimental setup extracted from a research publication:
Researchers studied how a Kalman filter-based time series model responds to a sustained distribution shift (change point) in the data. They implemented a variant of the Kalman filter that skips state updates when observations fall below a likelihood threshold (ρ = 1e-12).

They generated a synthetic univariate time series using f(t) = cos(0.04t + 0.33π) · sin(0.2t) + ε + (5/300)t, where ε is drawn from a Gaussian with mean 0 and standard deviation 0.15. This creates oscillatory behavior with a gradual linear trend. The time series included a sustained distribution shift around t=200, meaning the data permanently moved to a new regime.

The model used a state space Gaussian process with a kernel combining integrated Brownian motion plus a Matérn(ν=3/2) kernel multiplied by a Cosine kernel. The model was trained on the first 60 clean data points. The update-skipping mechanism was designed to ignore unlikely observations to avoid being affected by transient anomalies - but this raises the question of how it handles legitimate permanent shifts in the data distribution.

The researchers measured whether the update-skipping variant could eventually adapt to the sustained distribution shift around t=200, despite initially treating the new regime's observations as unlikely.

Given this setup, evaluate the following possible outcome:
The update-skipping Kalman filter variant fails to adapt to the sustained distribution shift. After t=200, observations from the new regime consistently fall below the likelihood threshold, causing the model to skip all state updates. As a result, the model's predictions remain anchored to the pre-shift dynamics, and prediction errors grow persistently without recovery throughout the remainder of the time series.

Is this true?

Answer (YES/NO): NO